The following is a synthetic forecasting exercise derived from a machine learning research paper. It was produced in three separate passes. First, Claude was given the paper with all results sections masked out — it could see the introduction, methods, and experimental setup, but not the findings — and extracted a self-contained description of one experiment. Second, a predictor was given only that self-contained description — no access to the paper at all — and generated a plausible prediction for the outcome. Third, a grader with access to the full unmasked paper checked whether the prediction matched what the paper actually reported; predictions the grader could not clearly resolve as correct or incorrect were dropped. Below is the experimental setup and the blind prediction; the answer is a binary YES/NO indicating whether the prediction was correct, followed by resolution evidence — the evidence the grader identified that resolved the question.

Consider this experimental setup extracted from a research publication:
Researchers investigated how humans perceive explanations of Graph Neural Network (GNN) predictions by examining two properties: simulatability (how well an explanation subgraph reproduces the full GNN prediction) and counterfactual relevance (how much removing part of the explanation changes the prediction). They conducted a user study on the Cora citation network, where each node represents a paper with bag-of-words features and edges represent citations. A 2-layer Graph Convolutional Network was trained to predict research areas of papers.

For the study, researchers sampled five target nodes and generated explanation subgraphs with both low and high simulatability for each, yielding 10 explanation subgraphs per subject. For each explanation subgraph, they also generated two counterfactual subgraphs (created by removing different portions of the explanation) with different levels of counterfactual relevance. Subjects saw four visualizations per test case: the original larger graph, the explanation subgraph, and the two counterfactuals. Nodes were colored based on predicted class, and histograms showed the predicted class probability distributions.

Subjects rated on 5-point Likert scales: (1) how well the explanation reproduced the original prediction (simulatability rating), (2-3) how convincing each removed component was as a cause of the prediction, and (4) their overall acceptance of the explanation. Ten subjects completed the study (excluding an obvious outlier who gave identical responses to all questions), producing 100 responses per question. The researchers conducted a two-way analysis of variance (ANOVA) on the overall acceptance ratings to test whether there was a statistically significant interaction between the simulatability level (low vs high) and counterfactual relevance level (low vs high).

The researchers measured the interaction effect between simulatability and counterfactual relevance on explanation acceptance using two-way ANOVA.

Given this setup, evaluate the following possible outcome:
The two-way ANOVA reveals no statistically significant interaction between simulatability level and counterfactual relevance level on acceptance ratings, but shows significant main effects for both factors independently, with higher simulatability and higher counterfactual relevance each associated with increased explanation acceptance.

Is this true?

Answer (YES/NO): NO